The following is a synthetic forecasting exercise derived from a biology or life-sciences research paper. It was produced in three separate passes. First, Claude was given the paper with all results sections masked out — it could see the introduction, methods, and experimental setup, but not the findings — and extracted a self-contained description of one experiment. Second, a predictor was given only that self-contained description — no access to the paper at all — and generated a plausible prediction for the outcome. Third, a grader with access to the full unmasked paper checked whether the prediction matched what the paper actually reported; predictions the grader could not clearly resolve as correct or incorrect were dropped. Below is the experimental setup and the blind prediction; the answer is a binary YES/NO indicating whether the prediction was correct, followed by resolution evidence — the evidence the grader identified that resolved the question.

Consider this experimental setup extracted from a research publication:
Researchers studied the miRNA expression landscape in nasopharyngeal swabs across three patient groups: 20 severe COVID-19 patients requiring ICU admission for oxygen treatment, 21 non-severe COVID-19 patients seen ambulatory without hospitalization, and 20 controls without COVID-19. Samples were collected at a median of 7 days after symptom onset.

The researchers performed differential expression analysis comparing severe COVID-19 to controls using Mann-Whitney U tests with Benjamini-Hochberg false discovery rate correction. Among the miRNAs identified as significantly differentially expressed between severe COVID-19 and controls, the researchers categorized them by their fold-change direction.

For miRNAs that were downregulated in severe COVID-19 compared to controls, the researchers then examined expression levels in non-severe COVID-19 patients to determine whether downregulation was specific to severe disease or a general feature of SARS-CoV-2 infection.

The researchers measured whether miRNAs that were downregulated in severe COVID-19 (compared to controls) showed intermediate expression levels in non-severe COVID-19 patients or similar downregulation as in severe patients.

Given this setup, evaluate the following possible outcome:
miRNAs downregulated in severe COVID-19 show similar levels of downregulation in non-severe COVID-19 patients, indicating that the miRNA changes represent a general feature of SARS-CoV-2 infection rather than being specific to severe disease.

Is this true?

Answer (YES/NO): NO